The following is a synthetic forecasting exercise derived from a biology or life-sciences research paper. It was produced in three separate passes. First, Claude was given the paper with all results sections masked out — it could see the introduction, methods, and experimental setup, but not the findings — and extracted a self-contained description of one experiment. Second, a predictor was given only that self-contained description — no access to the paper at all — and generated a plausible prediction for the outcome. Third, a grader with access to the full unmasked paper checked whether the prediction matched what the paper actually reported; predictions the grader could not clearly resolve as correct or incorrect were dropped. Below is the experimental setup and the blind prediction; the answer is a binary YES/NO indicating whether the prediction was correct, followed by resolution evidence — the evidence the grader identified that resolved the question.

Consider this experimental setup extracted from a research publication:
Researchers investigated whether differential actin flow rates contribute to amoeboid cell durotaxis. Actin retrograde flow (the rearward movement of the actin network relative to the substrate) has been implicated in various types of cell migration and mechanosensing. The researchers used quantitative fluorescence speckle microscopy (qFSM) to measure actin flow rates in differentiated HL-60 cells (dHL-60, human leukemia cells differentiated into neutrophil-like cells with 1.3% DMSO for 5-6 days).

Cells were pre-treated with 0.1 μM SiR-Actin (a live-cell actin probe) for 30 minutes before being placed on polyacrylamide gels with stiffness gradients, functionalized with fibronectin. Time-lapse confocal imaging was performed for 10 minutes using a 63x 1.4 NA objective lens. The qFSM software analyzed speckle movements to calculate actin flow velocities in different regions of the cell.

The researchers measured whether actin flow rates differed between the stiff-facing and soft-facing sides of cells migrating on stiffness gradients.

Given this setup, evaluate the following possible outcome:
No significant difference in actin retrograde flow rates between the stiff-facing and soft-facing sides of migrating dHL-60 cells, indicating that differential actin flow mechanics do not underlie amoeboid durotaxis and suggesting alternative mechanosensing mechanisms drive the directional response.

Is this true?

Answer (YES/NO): YES